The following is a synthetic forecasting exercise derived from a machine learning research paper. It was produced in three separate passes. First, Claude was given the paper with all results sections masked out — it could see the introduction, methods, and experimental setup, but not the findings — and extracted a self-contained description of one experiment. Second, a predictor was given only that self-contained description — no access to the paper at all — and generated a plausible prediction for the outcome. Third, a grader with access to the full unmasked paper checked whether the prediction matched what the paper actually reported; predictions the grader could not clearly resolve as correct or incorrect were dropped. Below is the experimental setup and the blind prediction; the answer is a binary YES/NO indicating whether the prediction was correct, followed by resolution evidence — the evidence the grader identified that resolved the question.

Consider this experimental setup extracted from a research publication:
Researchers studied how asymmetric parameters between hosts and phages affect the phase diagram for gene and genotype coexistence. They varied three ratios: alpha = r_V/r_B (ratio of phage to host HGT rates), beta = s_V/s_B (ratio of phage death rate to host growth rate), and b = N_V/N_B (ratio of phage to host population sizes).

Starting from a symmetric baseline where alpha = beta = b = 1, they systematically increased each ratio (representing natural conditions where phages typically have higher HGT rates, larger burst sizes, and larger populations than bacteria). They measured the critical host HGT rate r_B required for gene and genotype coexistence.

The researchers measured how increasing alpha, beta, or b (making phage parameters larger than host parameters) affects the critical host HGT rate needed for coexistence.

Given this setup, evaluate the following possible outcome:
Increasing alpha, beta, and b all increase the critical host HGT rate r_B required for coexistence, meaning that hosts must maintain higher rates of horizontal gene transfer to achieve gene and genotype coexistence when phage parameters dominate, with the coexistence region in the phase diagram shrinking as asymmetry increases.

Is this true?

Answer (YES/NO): NO